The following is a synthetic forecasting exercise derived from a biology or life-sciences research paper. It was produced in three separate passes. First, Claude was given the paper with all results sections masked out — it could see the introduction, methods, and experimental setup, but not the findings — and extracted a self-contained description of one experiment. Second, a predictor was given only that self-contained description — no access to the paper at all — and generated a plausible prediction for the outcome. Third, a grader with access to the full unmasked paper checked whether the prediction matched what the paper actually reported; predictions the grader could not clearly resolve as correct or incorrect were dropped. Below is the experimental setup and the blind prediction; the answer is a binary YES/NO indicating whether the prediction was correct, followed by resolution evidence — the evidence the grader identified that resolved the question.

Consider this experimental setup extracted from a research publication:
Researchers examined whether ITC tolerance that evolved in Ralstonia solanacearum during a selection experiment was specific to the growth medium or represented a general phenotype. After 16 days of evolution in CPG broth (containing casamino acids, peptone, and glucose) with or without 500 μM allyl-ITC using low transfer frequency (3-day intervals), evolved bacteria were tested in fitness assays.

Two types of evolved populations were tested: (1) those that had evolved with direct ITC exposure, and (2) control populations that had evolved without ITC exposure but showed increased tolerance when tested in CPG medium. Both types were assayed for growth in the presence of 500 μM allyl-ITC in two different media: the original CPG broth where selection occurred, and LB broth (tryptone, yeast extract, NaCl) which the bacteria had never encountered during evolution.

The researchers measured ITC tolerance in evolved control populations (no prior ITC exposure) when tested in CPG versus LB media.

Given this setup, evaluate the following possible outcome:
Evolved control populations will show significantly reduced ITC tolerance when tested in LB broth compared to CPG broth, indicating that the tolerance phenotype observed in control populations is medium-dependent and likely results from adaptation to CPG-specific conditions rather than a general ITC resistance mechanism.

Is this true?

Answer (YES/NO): YES